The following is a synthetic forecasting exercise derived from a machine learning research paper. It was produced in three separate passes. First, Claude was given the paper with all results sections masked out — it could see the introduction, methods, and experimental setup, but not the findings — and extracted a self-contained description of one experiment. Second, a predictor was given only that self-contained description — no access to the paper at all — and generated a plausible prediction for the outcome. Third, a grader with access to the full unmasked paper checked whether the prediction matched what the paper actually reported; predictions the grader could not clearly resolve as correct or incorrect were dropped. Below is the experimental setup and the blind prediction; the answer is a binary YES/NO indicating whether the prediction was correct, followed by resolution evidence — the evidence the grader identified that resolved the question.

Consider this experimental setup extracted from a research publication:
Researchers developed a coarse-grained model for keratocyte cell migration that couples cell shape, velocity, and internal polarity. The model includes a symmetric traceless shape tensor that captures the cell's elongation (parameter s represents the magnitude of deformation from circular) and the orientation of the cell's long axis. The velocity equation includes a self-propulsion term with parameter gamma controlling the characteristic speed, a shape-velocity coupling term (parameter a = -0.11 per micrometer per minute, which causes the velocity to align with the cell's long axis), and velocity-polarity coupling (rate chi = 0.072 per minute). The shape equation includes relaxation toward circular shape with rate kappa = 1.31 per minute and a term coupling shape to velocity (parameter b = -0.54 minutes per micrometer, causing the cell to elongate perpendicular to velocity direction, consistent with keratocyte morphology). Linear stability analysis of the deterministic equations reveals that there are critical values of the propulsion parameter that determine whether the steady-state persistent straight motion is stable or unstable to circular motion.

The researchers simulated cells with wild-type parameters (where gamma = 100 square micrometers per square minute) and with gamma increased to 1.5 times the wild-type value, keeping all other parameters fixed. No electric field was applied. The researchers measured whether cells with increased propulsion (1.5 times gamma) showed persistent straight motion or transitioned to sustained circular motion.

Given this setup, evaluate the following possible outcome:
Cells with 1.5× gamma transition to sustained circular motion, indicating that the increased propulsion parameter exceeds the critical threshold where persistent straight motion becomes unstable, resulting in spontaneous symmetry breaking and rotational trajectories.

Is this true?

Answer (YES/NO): YES